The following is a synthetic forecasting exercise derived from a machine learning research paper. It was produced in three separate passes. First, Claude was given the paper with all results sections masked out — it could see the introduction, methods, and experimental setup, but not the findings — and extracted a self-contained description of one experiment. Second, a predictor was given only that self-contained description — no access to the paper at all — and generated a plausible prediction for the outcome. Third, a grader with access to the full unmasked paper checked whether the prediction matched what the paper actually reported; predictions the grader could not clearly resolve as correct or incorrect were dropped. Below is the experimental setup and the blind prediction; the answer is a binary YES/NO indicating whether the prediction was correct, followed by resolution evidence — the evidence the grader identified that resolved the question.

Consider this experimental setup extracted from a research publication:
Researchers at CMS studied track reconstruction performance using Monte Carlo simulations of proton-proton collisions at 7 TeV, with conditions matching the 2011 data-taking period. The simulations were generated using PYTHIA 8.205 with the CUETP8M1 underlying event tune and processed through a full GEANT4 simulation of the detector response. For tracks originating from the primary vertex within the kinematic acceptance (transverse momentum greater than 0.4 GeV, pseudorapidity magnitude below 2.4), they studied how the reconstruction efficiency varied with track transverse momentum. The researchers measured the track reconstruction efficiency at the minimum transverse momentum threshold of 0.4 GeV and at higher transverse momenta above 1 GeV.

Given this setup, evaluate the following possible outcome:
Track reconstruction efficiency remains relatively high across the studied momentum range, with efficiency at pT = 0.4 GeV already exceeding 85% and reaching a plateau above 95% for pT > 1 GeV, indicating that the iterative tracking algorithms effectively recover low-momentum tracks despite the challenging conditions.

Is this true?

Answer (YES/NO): NO